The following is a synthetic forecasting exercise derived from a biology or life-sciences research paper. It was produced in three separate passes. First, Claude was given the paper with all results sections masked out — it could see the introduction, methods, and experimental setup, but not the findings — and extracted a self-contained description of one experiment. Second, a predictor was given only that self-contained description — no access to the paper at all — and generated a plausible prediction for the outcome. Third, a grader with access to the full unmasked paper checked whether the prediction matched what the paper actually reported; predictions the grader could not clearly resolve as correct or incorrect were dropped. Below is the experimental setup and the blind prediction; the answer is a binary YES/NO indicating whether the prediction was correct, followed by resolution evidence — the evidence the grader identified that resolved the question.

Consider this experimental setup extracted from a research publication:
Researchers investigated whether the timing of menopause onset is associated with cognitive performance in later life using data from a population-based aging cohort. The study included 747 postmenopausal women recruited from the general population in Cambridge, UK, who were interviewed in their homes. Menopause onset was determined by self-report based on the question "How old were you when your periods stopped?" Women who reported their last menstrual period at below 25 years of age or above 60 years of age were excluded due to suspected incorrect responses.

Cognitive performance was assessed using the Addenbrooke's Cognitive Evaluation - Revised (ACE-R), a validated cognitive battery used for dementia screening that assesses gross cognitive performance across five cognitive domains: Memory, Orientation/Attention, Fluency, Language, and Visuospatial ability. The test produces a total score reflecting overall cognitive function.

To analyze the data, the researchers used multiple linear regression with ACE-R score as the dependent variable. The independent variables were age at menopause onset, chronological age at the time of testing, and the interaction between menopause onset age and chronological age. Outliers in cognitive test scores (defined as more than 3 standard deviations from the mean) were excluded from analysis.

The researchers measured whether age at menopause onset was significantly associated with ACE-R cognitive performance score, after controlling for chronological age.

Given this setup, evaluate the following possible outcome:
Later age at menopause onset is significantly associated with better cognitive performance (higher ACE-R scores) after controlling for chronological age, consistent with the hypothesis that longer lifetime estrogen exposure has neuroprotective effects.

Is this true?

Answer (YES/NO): YES